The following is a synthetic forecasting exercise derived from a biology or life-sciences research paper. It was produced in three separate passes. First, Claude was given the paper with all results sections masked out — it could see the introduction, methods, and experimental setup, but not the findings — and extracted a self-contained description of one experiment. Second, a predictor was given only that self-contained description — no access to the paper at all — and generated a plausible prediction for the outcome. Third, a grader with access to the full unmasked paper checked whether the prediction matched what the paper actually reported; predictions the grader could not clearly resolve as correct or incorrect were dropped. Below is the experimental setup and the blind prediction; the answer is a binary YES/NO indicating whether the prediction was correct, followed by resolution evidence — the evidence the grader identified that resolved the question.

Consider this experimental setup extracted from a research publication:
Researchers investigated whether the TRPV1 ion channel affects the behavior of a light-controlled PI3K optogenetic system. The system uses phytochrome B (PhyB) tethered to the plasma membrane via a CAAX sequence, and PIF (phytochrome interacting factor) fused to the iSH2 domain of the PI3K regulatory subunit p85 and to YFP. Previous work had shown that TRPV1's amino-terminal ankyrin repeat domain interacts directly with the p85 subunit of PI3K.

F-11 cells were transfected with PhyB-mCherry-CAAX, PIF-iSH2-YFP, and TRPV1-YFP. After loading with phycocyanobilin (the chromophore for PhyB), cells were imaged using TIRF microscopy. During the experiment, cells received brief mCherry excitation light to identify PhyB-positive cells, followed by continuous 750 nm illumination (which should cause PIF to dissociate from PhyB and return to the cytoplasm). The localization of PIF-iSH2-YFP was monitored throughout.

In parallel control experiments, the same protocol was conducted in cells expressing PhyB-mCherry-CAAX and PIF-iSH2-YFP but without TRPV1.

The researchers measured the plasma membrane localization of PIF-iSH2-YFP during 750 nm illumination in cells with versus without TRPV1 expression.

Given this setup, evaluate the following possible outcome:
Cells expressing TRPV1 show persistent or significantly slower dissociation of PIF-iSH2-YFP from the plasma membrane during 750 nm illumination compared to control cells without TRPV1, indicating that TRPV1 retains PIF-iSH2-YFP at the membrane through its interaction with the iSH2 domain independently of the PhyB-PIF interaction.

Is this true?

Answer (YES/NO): YES